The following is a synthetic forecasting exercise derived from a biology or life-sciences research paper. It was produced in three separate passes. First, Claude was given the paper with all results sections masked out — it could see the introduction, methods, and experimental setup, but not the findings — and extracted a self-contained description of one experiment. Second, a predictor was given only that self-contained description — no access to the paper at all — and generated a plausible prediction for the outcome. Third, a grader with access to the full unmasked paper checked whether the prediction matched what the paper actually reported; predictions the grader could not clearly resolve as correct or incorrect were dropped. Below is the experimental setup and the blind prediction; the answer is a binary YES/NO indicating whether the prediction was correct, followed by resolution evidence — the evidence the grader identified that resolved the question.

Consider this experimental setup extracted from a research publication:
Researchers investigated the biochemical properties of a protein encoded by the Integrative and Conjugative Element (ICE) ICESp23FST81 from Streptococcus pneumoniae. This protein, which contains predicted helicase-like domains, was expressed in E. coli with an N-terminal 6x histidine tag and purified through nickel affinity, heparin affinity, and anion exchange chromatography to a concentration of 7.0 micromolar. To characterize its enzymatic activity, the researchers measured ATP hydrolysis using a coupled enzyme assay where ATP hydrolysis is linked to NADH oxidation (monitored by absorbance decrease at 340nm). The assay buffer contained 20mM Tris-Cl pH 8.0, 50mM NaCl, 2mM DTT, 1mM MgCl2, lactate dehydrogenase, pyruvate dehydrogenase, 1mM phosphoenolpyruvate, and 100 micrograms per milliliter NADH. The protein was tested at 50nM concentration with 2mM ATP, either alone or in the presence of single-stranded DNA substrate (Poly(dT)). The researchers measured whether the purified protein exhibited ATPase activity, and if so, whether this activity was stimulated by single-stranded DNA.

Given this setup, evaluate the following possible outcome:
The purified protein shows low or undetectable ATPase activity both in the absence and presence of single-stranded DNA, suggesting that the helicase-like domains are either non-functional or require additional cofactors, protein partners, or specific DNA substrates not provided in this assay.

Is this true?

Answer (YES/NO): NO